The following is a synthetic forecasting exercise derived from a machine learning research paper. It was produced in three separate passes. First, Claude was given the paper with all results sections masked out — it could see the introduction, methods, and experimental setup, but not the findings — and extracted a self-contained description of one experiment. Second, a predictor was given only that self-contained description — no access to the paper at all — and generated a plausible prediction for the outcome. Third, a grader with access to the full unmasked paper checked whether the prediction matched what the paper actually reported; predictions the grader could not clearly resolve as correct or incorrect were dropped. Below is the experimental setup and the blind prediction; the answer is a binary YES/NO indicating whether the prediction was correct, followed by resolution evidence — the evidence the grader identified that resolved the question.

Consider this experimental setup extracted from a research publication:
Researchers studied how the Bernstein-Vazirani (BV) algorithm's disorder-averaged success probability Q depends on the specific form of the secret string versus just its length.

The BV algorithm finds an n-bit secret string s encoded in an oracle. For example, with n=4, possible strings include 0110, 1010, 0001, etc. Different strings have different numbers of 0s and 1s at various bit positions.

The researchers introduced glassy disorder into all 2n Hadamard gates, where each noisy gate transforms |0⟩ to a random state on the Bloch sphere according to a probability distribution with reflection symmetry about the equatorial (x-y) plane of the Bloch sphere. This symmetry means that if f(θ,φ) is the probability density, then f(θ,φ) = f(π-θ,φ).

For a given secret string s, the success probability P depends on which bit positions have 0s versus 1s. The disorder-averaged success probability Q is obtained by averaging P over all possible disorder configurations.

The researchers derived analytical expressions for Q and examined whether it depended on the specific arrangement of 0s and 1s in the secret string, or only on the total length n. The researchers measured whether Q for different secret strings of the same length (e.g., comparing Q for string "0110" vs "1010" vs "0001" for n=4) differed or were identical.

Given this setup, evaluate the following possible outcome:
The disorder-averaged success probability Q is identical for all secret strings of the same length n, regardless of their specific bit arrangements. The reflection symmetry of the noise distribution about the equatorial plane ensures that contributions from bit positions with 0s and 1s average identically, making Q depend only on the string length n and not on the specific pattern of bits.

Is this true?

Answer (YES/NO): YES